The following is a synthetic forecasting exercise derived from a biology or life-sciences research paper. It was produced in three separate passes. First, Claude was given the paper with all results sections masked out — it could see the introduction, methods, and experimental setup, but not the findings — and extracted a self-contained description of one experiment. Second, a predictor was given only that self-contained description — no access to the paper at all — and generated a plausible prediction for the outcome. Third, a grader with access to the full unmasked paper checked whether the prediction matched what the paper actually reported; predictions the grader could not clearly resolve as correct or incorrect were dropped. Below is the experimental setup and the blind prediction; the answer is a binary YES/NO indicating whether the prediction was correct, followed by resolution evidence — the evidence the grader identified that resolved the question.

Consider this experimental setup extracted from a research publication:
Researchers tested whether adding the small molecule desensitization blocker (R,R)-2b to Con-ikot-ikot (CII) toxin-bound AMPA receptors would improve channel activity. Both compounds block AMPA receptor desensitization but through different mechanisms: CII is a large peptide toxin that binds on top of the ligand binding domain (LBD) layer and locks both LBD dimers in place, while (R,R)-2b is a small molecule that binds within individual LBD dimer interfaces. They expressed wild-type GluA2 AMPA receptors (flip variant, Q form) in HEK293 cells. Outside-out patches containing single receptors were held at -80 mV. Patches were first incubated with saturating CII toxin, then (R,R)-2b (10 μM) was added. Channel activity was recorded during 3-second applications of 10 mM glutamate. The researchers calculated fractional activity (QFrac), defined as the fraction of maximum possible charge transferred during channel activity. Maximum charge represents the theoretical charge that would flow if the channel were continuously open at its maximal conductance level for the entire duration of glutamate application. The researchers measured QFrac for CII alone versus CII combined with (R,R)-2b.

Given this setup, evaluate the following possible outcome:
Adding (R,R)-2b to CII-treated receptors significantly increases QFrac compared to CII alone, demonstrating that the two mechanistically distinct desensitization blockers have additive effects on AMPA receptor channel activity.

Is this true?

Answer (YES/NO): NO